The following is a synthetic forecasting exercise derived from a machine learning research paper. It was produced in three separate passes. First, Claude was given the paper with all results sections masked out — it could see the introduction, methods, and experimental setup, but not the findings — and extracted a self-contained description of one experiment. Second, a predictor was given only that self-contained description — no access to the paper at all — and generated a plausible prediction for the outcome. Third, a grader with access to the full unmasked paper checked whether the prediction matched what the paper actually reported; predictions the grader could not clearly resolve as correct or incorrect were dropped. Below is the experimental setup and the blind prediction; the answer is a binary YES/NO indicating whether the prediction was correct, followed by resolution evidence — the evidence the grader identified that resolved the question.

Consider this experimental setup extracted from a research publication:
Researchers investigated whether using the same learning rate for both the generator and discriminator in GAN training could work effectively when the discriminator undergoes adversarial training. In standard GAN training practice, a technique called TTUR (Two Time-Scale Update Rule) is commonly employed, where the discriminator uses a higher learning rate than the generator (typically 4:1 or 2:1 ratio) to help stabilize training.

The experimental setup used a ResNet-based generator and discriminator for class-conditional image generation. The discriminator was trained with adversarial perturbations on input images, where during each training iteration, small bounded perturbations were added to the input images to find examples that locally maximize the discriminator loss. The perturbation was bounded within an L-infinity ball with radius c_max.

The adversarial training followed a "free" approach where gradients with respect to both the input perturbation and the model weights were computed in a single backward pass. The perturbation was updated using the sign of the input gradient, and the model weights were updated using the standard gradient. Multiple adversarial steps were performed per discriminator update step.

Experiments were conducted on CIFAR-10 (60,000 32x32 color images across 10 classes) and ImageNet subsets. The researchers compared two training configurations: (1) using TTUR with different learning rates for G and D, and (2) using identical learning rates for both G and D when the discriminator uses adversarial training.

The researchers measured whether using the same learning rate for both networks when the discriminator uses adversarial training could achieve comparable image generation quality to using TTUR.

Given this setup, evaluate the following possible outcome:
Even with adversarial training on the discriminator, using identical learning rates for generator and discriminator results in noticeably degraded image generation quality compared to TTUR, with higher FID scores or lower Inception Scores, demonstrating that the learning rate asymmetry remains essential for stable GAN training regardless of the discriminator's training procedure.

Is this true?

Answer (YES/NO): NO